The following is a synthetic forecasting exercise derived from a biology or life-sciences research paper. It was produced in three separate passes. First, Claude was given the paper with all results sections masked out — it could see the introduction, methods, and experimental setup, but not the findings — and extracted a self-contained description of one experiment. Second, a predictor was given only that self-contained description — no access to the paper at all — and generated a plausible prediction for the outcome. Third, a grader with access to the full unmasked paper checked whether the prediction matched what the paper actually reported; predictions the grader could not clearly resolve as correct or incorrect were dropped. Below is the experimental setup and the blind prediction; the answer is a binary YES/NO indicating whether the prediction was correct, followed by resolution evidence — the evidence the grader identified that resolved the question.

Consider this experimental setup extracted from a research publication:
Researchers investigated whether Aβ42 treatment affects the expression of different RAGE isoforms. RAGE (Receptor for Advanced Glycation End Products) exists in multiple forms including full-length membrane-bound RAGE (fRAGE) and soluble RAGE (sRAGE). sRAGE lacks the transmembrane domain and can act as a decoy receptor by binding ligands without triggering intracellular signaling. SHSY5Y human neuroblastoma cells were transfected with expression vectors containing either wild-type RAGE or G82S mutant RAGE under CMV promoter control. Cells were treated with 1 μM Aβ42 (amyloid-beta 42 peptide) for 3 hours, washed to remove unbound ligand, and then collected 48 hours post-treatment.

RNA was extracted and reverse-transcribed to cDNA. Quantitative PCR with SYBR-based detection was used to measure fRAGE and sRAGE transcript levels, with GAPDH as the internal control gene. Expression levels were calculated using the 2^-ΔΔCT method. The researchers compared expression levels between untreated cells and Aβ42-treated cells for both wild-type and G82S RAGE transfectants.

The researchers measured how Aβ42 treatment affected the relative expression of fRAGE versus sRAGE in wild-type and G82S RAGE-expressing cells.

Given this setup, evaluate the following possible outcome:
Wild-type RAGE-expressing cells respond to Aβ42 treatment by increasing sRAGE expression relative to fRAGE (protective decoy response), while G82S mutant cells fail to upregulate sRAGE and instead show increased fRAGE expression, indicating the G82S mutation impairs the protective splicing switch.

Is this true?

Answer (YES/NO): NO